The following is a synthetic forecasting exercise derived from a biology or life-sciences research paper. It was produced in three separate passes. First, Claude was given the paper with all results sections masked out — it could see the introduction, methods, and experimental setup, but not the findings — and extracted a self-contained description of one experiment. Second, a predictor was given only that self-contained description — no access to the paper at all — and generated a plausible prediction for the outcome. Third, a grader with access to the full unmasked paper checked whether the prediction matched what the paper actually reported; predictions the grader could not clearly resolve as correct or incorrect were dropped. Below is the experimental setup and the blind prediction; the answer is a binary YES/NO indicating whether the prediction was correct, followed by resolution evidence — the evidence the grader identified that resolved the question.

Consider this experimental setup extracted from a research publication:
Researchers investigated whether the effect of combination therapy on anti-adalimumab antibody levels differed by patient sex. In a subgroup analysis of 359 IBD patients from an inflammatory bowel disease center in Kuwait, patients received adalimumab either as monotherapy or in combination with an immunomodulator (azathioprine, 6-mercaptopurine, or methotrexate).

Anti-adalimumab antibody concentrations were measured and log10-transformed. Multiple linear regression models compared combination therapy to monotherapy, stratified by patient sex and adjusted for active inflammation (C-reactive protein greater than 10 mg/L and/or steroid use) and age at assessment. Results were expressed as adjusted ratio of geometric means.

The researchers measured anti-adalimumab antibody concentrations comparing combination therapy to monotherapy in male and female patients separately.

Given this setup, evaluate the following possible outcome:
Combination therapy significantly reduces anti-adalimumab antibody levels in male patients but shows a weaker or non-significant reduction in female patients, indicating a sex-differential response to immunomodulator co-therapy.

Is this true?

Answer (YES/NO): NO